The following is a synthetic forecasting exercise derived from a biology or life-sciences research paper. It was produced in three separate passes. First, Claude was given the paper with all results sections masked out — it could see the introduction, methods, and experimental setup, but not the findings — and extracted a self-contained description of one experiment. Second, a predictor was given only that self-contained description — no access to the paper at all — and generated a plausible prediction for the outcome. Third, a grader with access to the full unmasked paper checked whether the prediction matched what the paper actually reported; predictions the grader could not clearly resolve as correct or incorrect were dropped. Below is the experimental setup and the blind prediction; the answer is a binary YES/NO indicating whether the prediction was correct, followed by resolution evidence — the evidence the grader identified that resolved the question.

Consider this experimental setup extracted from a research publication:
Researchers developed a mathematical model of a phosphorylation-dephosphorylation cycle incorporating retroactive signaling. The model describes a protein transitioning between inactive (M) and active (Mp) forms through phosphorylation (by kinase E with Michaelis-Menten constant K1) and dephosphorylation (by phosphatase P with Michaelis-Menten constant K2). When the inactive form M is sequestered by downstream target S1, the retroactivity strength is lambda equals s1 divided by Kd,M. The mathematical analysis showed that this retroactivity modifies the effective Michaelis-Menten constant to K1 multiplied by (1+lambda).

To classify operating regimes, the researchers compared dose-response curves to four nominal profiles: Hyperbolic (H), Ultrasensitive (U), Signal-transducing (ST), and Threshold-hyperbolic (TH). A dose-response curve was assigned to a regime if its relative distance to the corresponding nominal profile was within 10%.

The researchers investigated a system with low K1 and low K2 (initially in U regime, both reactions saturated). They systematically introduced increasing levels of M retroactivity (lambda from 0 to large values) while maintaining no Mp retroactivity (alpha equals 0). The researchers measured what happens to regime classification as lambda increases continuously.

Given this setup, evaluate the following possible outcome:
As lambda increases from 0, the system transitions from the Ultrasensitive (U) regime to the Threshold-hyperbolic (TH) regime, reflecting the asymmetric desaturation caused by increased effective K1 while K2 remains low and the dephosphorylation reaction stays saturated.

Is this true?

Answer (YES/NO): YES